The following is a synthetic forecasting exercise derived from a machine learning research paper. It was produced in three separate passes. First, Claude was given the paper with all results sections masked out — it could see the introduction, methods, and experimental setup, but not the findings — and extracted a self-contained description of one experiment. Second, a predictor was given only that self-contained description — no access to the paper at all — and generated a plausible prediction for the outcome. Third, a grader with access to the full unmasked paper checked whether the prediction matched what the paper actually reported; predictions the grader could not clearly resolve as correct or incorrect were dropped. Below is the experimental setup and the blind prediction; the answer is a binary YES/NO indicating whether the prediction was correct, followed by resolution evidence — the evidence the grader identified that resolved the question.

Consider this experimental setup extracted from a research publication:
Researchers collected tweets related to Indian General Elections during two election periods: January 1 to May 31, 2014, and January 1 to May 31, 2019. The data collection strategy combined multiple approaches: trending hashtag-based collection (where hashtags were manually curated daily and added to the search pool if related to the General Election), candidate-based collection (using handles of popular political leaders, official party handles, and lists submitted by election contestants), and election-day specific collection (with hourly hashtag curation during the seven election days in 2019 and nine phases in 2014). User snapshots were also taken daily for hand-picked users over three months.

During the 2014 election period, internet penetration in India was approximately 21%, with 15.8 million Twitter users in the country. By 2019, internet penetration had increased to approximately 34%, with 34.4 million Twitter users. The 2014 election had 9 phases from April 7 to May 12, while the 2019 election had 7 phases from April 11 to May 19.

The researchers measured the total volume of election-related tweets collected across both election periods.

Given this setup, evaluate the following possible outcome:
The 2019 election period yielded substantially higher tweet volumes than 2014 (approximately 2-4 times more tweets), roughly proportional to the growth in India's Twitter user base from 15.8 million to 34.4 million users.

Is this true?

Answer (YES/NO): YES